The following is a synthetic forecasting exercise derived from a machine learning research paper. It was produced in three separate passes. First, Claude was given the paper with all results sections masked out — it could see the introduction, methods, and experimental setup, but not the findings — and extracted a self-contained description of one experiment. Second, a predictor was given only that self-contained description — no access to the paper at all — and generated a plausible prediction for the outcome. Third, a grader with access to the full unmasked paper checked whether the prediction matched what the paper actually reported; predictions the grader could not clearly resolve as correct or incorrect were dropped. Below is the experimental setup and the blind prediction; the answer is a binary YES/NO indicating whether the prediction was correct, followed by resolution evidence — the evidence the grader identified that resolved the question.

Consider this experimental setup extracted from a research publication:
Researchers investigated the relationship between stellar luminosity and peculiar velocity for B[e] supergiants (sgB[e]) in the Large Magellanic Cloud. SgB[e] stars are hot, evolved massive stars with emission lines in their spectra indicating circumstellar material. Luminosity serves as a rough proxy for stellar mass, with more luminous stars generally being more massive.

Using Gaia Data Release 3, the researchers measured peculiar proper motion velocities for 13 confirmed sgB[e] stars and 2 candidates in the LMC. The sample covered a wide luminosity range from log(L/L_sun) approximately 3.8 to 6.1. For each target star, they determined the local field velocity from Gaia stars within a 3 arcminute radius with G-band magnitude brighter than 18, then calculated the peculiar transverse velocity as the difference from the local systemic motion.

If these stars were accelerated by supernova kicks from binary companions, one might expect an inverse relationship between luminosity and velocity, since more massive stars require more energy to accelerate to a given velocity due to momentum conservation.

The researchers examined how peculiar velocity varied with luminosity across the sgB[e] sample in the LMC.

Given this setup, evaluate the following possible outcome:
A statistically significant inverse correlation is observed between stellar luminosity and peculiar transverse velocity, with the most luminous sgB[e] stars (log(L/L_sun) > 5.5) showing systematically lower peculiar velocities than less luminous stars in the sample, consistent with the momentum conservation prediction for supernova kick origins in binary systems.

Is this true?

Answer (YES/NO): NO